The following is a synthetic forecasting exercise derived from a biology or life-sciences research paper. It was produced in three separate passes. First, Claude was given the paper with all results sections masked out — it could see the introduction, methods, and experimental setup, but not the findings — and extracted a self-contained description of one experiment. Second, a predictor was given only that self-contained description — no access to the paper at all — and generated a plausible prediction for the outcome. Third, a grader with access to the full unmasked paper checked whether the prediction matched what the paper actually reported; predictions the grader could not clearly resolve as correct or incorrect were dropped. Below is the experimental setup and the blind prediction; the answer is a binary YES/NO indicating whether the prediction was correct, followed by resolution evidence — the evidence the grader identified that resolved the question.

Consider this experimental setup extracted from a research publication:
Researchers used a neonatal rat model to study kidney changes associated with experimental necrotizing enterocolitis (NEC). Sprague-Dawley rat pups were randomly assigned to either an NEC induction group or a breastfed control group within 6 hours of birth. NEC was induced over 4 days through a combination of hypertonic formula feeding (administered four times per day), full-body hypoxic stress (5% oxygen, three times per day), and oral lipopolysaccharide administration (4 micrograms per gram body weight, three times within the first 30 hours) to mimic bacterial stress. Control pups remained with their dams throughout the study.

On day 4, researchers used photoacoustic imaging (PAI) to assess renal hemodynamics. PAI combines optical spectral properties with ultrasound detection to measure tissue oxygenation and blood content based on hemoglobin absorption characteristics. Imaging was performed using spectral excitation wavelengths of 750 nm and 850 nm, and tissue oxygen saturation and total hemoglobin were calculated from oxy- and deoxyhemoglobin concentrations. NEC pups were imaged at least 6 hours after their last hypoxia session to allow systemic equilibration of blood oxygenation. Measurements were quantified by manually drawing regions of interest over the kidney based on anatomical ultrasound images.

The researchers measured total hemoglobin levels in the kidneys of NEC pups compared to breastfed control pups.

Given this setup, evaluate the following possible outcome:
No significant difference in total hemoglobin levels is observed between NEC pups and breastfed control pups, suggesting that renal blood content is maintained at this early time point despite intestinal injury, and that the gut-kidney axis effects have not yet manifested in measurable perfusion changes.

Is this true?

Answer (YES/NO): NO